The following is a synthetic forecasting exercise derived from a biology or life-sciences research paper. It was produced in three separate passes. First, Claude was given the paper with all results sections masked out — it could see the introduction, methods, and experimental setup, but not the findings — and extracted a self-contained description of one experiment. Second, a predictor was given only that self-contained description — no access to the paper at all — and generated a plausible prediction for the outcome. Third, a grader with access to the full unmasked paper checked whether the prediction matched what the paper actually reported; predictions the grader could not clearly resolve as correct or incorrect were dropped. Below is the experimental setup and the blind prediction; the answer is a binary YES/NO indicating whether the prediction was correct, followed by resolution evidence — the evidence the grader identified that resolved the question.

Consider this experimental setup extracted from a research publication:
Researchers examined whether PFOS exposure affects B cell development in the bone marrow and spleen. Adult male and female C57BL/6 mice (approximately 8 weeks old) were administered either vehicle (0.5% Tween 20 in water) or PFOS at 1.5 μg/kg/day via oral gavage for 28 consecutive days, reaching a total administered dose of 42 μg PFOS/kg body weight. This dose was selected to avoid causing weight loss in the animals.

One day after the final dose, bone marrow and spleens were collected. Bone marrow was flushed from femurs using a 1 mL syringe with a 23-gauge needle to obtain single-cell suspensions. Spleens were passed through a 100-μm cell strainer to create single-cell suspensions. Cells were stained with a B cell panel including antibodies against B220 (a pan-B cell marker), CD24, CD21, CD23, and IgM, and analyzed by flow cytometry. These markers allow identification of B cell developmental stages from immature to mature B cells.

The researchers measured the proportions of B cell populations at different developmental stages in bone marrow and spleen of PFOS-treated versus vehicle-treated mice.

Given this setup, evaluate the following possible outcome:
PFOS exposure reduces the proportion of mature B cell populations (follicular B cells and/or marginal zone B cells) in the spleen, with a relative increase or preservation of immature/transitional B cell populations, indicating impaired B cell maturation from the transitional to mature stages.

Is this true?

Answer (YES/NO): YES